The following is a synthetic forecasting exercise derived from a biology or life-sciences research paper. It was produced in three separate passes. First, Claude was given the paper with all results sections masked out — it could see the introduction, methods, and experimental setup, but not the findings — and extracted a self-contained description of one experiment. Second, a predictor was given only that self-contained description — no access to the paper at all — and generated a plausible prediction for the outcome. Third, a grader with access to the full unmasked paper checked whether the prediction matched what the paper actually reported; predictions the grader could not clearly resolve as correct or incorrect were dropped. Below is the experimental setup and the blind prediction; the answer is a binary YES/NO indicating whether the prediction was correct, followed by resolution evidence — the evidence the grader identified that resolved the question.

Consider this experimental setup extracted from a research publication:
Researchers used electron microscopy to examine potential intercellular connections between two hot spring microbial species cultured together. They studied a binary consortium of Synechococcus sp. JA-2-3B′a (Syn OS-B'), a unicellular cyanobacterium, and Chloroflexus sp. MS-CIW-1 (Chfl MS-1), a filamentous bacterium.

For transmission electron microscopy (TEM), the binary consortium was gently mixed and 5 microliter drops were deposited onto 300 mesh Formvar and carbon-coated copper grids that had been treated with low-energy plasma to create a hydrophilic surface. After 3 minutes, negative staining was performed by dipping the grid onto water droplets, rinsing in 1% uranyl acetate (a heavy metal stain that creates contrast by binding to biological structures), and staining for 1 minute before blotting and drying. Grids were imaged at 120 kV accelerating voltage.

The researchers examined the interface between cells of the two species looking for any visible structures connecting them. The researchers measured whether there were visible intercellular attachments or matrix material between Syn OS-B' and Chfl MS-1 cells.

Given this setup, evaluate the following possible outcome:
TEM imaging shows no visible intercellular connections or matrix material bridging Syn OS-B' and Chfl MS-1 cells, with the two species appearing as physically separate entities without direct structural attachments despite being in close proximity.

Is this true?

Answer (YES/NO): NO